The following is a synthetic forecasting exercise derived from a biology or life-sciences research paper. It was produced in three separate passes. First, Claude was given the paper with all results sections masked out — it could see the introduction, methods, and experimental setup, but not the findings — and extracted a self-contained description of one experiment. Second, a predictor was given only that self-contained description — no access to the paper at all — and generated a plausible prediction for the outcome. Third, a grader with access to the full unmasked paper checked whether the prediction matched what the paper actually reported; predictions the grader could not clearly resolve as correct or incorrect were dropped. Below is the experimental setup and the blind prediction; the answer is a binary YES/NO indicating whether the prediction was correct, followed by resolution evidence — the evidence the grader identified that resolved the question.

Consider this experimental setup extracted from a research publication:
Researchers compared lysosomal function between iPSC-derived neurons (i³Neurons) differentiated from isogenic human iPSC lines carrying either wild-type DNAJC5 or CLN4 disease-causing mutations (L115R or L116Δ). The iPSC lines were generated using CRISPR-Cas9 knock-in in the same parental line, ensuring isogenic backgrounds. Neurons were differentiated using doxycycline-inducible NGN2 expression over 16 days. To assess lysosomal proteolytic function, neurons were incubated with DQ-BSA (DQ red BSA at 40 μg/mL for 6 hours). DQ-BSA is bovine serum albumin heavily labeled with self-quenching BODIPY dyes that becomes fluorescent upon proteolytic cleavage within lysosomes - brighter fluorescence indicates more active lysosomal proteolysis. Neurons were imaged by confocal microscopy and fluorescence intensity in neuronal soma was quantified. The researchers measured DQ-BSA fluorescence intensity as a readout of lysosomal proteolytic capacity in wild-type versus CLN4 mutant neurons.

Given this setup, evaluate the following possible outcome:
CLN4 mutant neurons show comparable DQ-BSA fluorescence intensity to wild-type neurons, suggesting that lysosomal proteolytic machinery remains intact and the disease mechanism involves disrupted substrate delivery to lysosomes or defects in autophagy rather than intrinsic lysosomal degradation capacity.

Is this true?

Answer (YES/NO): NO